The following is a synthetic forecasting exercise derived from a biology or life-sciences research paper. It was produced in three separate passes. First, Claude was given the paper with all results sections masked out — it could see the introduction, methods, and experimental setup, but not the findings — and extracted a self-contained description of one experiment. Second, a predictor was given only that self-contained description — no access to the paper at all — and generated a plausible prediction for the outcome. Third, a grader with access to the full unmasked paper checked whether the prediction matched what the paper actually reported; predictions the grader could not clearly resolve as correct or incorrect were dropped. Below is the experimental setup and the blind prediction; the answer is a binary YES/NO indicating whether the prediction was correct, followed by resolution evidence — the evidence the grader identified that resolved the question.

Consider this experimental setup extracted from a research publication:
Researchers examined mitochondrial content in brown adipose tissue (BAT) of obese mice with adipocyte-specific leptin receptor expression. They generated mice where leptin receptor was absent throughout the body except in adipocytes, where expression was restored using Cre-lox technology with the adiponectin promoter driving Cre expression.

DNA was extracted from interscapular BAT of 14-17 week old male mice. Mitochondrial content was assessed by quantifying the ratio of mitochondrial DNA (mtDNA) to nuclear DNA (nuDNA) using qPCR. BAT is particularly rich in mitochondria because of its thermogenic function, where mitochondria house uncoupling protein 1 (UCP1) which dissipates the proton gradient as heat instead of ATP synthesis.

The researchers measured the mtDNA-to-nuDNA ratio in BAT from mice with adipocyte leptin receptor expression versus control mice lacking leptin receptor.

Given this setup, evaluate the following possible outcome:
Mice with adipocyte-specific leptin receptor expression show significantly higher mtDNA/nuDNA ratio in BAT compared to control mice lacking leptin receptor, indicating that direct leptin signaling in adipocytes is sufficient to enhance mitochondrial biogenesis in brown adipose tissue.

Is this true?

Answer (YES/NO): NO